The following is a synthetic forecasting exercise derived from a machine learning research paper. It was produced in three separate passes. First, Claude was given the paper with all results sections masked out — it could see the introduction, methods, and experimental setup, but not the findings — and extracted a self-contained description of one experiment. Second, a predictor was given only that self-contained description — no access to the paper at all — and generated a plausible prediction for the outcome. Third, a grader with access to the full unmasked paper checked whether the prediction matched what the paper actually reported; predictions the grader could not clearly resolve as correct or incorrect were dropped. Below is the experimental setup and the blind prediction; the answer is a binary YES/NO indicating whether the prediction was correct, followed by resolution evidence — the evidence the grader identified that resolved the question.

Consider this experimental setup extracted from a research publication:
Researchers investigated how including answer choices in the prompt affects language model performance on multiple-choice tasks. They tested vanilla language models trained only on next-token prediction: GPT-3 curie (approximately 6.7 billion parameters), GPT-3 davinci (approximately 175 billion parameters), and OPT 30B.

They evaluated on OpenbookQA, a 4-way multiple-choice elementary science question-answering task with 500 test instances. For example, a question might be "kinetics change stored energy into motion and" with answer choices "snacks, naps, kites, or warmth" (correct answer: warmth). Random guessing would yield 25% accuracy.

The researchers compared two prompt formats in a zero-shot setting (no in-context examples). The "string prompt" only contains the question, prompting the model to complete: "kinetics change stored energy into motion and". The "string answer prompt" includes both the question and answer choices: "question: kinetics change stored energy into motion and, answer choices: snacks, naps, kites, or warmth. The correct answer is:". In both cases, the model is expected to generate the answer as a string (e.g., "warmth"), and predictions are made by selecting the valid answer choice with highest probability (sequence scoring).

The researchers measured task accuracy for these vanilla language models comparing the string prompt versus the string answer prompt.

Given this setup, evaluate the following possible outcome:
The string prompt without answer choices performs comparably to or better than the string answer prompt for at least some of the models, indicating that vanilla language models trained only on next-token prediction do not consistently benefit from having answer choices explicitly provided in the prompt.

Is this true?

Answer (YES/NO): YES